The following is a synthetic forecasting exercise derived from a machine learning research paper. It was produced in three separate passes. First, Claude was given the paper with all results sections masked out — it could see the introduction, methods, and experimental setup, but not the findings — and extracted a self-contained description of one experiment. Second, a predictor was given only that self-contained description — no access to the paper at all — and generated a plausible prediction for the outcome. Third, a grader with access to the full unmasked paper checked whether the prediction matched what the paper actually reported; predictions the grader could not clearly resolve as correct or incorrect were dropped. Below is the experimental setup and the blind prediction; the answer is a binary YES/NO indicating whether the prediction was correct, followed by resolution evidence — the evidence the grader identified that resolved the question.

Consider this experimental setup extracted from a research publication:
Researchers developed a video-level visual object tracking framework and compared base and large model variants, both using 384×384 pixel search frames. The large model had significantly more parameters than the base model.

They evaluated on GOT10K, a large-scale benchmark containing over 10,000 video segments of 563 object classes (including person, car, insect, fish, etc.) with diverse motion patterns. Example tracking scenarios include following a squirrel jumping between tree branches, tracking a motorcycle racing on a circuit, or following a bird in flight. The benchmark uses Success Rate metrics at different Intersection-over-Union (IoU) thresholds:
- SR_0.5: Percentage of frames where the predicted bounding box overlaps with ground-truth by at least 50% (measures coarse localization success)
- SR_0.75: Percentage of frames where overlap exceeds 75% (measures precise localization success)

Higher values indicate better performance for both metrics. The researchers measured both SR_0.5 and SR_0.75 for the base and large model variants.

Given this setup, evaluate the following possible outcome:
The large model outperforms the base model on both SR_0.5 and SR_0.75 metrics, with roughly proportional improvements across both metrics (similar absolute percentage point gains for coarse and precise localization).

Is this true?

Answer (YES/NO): NO